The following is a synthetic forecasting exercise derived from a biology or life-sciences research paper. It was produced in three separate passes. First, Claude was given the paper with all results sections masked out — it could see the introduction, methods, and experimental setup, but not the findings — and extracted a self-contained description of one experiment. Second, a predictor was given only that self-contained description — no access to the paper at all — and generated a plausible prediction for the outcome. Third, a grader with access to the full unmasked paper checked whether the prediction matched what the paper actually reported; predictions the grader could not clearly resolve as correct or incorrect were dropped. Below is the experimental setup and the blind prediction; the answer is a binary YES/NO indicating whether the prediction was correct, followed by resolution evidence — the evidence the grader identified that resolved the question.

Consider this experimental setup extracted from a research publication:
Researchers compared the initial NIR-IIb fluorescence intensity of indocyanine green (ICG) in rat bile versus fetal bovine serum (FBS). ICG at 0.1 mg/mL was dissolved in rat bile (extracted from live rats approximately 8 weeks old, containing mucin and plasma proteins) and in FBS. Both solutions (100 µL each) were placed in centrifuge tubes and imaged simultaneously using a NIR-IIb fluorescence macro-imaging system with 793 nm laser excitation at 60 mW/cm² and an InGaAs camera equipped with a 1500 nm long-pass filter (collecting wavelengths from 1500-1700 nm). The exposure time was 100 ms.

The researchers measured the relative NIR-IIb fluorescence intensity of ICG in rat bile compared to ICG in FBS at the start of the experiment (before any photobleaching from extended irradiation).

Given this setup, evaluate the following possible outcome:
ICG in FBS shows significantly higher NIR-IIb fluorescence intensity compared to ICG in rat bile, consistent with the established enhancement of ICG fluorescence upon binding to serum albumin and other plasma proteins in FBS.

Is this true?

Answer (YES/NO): NO